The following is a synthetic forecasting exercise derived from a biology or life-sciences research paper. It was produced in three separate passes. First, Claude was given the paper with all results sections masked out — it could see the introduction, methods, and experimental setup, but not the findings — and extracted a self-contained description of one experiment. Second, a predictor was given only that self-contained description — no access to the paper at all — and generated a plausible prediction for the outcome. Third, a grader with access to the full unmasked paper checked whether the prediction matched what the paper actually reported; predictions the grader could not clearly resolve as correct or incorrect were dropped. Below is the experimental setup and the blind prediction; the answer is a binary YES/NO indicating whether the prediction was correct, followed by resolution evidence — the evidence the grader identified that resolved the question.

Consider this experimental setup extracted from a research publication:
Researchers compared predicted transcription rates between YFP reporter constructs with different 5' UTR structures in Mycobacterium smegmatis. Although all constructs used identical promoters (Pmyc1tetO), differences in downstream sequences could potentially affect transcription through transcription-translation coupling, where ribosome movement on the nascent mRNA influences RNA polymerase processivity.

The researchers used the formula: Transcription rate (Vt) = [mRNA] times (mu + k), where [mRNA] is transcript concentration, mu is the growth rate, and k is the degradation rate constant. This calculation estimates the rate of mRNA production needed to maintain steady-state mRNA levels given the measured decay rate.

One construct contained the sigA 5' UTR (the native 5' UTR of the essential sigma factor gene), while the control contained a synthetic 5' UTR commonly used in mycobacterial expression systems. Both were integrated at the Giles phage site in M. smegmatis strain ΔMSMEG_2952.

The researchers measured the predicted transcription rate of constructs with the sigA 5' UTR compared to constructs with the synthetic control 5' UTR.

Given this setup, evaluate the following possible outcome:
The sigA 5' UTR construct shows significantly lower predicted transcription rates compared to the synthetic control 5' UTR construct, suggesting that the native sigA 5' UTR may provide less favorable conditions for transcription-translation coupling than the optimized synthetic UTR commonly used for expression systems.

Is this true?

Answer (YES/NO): NO